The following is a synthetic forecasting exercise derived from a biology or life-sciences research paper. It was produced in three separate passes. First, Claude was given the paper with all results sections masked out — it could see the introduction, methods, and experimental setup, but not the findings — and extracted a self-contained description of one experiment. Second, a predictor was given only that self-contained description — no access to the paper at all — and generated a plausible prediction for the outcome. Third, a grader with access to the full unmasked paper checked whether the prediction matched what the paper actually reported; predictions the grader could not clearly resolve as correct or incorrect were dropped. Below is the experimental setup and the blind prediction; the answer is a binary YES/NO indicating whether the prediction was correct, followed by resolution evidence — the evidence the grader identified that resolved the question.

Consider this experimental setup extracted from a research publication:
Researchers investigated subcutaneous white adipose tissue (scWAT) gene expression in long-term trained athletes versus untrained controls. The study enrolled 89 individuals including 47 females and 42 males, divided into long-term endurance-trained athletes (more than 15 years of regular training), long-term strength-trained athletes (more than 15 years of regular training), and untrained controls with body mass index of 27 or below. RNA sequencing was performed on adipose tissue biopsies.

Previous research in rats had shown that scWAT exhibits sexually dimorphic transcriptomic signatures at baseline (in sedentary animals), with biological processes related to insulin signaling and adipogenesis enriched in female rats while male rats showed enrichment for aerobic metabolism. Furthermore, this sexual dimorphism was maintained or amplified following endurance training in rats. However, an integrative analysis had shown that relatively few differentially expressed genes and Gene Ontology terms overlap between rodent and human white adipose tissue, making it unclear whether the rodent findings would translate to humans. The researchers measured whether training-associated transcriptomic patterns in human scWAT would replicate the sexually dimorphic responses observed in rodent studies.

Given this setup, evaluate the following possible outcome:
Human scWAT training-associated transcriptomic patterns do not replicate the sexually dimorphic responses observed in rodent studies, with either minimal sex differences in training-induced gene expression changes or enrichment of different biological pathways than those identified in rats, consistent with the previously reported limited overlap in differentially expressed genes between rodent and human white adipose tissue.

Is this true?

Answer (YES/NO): YES